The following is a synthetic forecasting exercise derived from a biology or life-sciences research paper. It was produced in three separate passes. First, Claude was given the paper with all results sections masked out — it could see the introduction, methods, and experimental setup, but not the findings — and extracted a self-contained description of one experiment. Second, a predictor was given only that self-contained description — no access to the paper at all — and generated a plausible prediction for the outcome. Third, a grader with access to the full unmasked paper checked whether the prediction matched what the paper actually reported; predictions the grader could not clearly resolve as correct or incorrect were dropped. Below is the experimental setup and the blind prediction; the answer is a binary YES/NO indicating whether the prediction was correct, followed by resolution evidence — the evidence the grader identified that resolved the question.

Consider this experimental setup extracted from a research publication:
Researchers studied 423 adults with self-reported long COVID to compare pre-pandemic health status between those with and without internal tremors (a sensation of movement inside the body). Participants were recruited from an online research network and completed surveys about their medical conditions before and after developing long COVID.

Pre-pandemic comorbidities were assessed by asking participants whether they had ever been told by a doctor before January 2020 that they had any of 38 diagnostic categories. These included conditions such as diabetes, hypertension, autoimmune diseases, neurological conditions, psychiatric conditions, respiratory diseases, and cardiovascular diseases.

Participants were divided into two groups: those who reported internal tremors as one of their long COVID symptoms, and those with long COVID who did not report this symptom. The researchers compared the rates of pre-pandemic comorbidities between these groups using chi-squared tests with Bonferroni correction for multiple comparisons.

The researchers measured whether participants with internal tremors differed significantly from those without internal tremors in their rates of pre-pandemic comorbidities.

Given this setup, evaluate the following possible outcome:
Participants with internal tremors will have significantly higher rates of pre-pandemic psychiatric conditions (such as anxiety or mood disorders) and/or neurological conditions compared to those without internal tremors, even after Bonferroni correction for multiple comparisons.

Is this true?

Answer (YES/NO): NO